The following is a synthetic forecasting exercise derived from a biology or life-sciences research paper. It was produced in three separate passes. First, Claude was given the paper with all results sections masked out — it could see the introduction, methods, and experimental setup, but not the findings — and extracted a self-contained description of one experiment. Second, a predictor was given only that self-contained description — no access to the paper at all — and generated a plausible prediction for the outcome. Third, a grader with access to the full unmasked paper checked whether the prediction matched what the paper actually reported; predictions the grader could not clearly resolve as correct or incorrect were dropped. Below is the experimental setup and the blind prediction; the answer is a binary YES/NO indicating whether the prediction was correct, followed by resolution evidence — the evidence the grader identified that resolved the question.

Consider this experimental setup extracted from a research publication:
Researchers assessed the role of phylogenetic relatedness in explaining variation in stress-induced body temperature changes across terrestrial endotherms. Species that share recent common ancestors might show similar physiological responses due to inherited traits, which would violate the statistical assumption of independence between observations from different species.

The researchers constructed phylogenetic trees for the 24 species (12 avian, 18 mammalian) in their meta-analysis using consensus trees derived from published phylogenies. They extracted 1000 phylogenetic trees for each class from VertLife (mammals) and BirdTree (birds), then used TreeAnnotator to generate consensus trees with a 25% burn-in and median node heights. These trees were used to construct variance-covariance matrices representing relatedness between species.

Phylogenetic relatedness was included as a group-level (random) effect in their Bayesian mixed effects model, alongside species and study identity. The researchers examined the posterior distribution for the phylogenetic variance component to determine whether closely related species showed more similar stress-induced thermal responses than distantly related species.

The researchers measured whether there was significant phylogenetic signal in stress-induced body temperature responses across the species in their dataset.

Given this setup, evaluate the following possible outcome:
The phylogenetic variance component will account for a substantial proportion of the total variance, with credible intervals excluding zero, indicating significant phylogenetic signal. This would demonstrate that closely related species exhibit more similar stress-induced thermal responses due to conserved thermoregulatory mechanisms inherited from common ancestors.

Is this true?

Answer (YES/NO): NO